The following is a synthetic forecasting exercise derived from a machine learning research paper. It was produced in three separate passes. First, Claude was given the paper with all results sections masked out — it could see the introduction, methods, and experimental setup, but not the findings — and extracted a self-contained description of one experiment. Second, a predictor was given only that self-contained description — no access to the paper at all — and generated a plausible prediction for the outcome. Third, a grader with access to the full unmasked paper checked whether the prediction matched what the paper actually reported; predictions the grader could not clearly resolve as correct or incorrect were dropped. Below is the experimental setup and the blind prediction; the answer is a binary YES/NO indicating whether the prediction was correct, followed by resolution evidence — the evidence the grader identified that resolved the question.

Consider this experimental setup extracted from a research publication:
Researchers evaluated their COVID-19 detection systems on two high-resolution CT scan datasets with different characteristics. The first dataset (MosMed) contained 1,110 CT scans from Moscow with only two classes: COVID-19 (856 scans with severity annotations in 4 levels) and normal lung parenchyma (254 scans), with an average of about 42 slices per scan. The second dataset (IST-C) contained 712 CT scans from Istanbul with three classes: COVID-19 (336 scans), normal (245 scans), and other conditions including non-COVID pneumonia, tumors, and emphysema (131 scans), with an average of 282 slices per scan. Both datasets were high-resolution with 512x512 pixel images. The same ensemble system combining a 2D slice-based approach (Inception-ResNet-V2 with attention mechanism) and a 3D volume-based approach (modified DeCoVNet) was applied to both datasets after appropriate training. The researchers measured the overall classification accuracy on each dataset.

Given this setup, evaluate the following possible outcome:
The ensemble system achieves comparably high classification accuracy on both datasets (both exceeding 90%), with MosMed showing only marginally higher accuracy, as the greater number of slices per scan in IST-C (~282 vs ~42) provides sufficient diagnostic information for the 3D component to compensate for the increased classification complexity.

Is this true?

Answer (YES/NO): NO